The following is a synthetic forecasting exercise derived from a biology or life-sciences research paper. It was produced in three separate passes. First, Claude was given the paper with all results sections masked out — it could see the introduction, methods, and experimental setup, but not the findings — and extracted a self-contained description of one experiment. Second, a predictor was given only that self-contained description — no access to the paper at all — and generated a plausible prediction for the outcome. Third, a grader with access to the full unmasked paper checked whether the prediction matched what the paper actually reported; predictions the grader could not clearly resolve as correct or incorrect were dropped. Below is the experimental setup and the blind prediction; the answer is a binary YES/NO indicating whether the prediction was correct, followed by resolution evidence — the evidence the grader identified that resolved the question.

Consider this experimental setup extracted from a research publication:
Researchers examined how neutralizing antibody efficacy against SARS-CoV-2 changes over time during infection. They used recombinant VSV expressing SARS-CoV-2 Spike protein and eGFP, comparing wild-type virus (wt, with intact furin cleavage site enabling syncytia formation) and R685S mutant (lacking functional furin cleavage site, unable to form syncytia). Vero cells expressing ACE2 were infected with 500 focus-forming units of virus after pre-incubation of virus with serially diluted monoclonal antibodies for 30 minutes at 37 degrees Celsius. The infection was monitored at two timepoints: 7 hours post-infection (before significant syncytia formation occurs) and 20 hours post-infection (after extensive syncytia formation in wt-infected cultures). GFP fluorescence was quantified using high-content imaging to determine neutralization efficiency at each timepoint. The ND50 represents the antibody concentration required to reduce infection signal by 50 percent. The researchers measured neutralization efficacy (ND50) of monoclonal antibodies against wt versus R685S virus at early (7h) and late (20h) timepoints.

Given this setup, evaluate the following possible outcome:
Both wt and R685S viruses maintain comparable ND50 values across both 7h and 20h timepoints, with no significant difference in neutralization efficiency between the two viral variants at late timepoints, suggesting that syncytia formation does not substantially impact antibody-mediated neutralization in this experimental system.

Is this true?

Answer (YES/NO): NO